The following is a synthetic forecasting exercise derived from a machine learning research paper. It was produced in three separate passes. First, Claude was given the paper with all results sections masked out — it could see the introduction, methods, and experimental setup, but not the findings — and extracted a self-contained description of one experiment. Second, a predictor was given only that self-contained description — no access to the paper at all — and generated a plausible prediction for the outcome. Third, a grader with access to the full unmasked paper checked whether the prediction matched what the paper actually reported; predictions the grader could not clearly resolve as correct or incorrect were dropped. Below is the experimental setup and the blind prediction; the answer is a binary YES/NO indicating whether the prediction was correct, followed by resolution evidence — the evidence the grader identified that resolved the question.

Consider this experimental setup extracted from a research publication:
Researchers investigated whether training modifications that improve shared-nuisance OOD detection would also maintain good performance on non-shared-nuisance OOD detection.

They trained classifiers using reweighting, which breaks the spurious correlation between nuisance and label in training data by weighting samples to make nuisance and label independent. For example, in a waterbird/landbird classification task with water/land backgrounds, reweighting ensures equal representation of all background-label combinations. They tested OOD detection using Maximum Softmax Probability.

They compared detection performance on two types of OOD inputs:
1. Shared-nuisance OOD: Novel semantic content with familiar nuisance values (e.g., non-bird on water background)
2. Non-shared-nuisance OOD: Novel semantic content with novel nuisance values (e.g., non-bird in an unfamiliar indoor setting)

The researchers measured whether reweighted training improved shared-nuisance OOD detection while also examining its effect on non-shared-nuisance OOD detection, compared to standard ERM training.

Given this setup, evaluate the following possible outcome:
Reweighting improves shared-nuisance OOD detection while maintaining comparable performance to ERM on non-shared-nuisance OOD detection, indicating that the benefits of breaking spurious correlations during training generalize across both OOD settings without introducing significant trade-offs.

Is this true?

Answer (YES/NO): YES